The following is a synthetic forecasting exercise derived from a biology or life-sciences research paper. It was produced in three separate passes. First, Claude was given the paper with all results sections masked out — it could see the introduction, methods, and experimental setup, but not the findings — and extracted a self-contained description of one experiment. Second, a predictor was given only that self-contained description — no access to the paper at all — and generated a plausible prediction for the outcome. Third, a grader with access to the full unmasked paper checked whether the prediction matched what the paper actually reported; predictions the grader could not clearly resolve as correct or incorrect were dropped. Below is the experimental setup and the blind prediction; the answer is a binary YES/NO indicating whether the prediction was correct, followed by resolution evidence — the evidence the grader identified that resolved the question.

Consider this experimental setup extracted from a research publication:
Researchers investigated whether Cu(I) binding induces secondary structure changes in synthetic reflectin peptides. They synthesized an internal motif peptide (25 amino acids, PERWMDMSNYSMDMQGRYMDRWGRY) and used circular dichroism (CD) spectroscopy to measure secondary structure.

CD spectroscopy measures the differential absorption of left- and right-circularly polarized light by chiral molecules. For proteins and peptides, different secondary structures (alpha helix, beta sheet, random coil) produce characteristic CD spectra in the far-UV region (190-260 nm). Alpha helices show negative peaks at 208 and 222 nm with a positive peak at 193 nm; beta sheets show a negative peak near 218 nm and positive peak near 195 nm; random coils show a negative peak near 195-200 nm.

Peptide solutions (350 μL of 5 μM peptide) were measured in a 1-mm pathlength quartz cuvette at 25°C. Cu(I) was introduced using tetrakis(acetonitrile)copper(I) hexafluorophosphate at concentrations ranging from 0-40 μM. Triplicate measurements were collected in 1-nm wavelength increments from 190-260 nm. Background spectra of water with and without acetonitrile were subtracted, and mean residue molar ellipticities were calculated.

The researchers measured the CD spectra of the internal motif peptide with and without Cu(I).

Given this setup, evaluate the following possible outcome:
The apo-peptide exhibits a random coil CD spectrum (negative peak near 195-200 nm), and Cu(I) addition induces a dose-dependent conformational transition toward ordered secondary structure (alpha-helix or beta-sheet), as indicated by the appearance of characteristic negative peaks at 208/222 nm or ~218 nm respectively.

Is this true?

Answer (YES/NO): NO